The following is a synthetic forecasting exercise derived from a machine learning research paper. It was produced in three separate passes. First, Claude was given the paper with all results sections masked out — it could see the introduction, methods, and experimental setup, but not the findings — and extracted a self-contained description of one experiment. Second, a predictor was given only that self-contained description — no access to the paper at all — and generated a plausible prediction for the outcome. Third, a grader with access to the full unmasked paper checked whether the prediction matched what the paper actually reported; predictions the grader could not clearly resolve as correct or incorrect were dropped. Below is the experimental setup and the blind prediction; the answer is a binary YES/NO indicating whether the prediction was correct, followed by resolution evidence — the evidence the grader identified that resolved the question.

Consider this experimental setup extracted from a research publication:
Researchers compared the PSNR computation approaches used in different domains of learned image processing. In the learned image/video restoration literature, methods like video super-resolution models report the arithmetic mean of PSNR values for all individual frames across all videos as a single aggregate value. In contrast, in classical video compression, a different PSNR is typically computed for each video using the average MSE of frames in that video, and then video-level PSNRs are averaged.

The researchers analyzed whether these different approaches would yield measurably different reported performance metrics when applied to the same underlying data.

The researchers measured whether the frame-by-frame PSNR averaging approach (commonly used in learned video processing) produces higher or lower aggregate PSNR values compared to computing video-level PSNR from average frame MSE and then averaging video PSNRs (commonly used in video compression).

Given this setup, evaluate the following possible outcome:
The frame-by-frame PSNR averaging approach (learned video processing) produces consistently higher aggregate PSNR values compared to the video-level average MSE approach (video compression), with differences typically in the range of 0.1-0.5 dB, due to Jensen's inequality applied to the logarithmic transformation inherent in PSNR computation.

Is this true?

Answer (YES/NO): NO